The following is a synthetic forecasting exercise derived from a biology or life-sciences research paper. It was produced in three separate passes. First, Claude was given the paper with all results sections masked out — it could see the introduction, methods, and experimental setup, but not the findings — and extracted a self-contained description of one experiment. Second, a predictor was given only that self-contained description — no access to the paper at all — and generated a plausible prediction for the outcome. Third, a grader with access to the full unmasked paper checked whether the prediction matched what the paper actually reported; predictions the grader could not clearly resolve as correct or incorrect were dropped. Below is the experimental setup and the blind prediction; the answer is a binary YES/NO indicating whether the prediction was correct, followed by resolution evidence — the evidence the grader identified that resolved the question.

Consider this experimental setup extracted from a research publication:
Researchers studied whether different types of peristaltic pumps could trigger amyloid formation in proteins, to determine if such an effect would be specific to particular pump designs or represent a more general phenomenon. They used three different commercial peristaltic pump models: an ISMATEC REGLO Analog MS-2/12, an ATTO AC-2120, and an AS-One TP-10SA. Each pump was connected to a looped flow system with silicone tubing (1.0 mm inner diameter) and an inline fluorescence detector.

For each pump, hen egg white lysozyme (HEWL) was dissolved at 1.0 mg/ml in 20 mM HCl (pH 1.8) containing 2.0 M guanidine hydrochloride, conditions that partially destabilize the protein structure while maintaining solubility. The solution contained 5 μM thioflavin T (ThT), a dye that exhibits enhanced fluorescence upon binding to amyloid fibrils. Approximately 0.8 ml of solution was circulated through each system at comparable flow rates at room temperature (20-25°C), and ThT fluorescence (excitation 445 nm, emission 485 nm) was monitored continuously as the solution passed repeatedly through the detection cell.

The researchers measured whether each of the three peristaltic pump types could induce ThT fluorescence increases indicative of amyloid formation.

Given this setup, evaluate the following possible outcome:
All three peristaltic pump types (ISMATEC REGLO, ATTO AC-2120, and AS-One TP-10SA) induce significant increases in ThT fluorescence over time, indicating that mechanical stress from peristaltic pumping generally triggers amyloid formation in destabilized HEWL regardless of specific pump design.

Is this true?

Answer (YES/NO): YES